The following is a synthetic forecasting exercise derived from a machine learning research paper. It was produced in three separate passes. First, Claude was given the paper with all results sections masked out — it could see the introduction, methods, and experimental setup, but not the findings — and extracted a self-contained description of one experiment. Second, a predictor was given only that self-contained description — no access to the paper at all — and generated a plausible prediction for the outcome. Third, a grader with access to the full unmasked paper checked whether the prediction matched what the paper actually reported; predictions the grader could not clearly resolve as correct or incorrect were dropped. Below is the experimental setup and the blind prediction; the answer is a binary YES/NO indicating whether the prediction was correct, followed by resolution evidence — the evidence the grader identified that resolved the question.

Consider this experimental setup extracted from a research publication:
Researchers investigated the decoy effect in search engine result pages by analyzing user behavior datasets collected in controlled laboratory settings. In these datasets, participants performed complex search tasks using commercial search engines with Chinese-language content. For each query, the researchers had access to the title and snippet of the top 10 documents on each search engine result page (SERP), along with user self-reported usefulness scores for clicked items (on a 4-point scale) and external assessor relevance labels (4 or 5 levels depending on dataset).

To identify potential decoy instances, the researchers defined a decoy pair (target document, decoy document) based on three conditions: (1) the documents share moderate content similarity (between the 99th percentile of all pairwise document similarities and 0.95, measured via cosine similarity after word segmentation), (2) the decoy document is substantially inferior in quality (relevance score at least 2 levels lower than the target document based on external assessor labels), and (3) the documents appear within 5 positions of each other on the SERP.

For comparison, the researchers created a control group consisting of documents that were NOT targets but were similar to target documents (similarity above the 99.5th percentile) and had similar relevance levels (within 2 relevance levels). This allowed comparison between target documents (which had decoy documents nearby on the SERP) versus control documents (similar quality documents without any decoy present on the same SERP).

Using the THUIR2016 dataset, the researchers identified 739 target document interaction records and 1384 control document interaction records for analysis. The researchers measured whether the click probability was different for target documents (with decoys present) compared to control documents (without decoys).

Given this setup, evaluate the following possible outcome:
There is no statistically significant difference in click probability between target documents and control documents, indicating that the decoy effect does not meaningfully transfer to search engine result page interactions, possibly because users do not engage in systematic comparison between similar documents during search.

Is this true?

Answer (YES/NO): NO